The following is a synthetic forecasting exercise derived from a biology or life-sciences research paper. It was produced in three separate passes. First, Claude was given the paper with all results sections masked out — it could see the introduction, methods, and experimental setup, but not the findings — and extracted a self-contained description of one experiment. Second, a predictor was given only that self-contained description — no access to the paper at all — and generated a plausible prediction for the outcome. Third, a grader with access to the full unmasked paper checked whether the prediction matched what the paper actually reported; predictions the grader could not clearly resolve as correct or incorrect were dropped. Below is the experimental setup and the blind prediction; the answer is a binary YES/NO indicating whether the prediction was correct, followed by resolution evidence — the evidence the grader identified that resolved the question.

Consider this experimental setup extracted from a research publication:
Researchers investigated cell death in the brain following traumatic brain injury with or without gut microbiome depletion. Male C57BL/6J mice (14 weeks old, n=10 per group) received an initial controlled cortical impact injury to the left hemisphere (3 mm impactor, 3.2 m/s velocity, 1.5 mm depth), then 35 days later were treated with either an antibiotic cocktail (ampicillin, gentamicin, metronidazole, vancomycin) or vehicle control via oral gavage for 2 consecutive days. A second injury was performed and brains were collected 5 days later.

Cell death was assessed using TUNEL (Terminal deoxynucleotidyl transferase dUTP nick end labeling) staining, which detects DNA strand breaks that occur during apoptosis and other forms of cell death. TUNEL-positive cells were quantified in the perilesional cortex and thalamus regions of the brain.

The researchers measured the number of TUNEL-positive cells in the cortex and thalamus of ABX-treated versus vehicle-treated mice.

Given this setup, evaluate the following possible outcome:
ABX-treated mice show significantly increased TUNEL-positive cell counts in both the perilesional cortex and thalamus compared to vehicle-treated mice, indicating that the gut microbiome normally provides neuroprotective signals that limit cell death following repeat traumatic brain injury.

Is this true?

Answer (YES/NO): NO